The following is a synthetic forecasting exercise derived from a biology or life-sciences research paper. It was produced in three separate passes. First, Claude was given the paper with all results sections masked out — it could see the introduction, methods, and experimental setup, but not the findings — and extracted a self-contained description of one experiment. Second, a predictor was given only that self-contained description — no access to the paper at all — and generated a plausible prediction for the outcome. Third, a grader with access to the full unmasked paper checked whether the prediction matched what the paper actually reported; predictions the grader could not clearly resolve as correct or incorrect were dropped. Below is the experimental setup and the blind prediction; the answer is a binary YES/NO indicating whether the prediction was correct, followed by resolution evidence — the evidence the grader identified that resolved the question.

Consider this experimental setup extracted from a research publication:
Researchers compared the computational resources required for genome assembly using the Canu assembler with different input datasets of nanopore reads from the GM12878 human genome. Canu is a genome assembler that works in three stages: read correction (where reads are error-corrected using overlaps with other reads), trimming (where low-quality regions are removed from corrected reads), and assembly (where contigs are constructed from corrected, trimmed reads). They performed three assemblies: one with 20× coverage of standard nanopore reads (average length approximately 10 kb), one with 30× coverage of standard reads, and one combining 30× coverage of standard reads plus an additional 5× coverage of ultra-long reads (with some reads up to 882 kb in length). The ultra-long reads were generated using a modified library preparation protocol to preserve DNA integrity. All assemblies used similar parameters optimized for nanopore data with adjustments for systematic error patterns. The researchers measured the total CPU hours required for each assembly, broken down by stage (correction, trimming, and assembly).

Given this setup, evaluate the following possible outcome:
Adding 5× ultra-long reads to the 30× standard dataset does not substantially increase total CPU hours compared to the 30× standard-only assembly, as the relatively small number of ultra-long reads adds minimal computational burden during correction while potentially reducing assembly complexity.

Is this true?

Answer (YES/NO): NO